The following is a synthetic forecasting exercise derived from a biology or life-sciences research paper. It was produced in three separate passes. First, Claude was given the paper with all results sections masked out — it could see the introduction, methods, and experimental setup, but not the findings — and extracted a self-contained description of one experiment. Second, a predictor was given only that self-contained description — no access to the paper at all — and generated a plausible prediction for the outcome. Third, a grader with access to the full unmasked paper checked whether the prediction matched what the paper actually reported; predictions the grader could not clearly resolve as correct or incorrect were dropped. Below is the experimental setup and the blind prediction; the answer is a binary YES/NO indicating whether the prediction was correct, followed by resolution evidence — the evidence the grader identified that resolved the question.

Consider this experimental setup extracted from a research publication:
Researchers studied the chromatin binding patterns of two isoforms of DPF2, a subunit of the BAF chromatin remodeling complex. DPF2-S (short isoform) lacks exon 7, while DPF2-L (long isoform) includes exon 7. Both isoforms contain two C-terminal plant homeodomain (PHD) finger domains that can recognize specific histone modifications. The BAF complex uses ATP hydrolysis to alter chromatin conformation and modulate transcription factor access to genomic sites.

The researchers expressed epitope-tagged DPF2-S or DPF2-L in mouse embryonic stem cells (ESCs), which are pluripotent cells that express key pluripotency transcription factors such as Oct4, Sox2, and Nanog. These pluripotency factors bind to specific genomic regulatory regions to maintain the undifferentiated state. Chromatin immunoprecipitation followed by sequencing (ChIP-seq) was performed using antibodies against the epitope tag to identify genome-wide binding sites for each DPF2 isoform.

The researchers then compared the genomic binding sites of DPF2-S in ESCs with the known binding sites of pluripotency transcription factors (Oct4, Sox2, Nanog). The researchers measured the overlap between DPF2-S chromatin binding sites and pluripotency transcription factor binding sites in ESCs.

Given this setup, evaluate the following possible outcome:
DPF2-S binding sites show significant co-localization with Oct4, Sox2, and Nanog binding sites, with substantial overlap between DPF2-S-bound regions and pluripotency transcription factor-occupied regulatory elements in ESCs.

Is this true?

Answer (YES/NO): YES